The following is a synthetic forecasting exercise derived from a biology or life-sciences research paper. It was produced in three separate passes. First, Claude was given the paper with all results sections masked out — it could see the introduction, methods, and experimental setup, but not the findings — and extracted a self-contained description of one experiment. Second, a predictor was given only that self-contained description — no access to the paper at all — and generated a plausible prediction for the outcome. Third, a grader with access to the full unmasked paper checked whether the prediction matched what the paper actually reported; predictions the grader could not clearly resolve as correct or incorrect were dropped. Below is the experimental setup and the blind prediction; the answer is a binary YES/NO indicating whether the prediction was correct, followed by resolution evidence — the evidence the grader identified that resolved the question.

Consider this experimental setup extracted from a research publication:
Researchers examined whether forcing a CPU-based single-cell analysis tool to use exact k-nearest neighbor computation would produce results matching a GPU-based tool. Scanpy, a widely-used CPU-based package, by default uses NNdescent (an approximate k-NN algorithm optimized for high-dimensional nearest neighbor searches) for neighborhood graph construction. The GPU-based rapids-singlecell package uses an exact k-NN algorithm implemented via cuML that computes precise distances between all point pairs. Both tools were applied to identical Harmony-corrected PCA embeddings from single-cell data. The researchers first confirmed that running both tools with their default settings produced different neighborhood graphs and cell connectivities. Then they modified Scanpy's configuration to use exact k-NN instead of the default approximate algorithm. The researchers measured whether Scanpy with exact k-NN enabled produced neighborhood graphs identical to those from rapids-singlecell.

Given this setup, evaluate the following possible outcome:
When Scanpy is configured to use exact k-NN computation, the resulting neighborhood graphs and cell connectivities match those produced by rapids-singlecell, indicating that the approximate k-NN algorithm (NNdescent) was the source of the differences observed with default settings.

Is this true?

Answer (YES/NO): YES